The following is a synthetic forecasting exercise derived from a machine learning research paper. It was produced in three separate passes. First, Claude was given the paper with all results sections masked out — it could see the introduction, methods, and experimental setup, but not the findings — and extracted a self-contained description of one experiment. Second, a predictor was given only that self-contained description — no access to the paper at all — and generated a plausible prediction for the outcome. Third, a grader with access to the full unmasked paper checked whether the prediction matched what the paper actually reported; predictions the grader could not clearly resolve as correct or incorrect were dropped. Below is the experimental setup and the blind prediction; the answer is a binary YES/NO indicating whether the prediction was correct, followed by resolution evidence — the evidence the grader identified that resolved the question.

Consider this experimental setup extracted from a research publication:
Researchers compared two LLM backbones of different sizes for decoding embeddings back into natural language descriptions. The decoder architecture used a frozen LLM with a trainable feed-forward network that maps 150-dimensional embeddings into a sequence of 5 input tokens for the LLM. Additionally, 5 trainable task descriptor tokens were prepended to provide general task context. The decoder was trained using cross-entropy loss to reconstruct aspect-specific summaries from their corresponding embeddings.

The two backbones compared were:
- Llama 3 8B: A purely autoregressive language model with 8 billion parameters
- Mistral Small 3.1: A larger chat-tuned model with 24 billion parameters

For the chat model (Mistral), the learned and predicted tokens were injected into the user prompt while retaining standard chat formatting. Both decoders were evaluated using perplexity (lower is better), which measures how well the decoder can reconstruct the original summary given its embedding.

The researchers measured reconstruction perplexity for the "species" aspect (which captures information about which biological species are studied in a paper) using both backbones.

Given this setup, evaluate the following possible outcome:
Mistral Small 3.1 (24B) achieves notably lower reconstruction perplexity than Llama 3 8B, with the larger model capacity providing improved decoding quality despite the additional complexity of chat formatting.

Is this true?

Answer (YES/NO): NO